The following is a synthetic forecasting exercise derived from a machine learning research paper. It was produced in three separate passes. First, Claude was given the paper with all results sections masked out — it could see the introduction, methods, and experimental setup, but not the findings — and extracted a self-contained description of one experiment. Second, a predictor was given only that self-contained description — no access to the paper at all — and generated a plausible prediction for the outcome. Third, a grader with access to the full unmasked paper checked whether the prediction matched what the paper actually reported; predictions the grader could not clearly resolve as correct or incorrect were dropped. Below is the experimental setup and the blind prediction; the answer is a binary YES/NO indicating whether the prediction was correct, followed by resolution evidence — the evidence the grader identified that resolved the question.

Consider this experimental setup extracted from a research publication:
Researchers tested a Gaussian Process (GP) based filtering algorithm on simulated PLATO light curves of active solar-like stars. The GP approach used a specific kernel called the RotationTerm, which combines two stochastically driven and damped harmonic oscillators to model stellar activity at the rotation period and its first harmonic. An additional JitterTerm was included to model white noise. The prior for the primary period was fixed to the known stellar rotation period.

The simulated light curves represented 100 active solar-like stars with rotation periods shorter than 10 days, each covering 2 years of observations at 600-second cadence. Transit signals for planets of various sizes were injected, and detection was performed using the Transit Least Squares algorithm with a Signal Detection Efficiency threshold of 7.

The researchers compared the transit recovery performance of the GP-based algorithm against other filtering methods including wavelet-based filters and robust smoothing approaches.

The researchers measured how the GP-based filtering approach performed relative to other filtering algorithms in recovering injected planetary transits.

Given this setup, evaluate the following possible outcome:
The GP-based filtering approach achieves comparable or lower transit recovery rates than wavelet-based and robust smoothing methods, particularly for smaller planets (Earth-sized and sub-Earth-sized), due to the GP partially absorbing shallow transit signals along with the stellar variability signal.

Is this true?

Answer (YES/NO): YES